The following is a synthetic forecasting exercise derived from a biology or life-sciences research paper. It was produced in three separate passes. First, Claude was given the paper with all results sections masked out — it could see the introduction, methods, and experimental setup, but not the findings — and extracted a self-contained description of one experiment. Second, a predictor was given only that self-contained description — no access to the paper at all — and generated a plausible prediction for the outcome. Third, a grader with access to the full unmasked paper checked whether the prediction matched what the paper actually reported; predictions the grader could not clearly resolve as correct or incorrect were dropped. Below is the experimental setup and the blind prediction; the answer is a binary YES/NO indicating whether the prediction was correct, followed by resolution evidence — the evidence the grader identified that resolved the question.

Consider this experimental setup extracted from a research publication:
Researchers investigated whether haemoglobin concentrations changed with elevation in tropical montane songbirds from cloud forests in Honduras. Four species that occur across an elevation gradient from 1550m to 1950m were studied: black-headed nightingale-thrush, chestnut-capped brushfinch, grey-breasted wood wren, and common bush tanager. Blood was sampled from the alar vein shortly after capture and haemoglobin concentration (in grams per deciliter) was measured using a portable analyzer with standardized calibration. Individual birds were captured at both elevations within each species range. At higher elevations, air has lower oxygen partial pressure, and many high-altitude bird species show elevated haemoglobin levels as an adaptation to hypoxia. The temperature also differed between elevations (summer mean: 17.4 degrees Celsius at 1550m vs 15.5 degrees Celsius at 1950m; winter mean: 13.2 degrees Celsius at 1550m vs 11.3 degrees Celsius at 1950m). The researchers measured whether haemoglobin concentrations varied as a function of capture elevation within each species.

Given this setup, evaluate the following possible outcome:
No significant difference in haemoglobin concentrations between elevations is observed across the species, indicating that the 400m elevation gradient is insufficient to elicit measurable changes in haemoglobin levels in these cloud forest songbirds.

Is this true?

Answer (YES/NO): YES